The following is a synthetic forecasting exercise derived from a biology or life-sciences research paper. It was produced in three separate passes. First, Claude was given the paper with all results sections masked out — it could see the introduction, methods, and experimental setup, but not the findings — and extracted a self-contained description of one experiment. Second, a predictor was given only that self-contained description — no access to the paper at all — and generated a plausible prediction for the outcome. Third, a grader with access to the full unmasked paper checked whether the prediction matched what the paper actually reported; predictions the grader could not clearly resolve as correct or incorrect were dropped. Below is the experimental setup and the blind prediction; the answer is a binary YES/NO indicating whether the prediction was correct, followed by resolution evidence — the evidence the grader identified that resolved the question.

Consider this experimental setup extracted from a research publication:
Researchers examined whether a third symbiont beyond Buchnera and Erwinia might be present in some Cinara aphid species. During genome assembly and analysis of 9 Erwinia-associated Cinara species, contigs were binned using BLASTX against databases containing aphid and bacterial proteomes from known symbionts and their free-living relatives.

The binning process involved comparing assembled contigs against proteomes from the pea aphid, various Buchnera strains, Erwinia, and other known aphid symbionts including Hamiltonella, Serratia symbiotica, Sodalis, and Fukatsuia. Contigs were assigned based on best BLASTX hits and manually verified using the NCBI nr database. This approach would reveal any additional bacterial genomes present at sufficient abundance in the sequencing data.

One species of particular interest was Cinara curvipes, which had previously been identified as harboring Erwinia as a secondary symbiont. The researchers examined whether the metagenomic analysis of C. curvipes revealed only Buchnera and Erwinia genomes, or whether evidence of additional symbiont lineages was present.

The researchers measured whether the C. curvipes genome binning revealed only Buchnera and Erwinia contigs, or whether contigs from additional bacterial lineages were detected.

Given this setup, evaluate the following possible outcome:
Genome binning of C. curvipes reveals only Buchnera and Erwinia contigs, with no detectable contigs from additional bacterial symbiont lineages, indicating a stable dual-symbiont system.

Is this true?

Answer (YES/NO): NO